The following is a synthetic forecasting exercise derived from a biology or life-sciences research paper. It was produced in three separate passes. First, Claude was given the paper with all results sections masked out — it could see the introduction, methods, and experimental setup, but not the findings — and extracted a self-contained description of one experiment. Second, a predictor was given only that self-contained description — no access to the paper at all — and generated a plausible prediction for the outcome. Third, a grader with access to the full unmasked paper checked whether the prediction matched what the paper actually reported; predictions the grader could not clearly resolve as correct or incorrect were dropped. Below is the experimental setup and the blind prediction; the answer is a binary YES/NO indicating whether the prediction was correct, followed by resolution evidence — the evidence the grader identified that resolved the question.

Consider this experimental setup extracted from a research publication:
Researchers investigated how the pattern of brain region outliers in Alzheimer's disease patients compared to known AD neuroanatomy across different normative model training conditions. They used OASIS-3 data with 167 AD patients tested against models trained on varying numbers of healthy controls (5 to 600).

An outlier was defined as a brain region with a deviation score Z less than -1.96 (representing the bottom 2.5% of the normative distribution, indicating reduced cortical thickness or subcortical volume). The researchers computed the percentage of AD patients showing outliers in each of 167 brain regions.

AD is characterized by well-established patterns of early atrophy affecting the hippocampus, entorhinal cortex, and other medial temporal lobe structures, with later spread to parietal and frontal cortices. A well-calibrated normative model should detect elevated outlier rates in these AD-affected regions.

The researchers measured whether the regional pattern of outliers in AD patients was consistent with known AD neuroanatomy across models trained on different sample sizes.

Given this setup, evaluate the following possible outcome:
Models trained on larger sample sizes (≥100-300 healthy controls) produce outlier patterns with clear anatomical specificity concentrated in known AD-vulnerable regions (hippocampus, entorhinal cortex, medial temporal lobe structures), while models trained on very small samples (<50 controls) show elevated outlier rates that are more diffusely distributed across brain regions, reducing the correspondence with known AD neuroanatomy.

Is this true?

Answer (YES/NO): NO